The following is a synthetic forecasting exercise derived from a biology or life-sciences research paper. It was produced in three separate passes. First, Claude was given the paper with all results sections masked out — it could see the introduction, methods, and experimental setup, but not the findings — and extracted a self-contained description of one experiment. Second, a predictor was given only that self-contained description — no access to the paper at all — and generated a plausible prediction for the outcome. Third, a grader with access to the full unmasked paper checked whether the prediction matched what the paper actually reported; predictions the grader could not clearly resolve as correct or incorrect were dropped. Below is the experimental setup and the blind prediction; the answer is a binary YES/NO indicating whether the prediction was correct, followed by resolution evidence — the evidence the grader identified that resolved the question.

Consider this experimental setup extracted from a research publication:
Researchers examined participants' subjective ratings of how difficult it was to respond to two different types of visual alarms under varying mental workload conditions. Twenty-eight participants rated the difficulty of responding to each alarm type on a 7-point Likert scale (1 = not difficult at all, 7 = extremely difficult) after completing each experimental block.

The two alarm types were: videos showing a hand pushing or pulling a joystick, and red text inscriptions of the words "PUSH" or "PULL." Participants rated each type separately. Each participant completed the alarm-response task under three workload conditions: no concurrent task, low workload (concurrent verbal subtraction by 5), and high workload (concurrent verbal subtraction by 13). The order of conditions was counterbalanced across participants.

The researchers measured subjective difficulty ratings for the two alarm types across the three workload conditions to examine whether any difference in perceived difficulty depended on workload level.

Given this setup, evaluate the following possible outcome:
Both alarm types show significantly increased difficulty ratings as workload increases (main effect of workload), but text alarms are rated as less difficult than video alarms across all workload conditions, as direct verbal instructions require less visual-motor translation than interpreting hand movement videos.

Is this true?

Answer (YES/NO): NO